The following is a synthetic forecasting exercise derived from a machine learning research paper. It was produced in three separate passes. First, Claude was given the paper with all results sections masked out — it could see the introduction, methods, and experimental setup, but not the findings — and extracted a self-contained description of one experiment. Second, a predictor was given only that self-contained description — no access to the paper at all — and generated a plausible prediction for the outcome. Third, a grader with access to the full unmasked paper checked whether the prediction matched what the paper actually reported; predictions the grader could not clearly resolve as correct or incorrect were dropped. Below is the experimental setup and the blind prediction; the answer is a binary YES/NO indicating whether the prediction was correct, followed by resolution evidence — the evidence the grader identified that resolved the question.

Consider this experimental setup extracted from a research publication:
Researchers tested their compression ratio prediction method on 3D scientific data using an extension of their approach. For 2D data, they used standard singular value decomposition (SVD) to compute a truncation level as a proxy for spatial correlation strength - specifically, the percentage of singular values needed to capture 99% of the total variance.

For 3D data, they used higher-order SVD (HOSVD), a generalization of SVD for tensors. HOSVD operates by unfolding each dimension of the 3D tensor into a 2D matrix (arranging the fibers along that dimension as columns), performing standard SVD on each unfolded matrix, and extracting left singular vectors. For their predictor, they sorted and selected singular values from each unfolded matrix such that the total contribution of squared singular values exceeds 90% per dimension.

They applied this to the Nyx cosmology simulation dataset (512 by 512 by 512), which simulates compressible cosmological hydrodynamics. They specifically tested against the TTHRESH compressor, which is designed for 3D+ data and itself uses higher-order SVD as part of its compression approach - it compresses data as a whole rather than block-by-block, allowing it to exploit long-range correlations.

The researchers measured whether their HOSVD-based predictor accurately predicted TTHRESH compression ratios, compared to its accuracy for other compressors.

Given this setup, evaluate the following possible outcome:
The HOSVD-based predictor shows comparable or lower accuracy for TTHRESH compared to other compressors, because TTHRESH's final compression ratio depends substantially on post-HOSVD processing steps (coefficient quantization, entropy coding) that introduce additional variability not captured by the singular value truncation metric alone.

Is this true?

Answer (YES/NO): YES